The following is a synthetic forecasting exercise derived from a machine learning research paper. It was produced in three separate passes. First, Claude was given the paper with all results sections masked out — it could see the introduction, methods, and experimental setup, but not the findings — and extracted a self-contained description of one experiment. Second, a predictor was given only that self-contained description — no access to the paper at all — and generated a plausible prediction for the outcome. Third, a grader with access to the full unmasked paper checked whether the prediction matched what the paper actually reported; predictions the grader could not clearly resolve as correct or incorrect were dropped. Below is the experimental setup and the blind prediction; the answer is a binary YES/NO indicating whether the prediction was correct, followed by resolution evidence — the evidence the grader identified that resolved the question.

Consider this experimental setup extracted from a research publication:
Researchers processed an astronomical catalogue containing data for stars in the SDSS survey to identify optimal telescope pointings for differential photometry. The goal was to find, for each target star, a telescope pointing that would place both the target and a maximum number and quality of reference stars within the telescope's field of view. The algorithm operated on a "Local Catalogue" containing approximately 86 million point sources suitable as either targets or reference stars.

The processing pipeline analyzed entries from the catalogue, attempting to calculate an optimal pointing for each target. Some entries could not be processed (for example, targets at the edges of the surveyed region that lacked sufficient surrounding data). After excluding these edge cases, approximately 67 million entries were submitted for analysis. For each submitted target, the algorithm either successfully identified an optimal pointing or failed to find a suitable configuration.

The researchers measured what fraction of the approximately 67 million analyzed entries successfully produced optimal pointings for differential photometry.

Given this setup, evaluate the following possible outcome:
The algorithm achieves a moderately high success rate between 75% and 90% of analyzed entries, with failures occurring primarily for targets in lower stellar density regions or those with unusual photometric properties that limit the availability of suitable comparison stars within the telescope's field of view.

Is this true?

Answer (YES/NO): NO